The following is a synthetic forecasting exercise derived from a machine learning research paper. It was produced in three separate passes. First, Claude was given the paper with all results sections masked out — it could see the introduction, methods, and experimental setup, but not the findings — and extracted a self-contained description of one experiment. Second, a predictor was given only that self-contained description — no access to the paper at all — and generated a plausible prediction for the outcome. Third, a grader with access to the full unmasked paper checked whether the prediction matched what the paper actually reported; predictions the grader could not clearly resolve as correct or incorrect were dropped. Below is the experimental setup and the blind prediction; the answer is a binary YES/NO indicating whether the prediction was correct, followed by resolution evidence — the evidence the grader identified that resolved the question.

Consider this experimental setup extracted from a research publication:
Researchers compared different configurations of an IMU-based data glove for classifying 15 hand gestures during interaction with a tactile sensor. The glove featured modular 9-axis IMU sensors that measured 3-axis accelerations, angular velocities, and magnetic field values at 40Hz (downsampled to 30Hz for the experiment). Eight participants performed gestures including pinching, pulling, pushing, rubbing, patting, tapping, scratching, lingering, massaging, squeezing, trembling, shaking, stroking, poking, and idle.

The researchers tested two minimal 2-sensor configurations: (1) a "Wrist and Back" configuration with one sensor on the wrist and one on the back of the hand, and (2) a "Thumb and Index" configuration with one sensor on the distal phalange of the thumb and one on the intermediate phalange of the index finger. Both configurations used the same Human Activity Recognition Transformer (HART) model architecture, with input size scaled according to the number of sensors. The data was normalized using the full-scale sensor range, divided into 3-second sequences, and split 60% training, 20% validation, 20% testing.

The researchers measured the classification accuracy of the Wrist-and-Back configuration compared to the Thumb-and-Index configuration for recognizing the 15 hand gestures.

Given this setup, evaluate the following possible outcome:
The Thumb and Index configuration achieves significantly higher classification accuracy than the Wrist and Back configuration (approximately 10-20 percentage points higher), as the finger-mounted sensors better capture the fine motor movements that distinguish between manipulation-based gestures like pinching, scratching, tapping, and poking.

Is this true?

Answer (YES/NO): NO